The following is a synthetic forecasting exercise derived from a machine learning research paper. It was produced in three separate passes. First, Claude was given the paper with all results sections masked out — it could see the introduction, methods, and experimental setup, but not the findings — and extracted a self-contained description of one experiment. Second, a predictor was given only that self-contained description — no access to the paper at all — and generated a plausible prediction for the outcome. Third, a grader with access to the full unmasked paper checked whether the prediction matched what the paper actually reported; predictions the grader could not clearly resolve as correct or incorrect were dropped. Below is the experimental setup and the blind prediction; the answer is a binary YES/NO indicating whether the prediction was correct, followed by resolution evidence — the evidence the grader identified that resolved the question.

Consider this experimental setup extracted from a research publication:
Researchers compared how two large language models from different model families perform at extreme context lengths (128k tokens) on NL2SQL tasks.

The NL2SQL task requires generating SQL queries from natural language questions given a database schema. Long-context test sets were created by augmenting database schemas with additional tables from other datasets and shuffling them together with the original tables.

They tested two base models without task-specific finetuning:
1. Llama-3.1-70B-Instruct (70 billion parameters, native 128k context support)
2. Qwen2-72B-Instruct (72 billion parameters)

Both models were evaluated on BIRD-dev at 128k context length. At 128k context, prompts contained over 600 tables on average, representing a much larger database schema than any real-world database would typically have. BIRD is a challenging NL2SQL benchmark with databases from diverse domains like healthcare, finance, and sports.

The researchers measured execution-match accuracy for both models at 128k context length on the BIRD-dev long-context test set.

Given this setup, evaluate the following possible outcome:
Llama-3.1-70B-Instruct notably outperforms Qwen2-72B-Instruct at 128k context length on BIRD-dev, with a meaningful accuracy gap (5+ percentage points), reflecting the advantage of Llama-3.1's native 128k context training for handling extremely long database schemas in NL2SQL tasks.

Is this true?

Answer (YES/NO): NO